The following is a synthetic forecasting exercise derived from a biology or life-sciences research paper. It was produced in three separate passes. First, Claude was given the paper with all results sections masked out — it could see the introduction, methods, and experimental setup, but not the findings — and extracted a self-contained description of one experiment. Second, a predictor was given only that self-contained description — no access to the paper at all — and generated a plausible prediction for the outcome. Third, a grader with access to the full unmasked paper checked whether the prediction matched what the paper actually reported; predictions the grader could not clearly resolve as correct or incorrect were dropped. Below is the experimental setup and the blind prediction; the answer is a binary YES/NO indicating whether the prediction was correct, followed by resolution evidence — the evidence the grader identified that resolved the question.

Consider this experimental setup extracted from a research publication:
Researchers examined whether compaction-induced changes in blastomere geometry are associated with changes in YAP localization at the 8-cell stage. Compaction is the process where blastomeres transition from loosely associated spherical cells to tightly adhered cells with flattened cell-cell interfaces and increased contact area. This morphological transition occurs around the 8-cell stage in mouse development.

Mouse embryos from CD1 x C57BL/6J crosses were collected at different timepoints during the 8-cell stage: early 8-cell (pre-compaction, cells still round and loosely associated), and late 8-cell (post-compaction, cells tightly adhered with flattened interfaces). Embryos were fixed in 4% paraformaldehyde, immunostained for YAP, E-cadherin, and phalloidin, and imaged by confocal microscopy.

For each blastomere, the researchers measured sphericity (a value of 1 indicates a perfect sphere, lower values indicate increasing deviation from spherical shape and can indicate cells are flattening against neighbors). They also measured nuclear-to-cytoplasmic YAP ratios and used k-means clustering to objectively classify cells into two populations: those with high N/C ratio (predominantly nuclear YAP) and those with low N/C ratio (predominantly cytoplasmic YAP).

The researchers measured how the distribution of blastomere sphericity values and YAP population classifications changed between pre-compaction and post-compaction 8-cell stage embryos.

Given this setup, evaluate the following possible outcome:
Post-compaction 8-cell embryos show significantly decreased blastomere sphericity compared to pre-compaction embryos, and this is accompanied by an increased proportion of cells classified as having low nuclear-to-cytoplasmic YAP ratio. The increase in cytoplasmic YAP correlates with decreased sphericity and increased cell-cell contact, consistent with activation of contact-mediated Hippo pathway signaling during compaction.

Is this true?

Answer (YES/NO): NO